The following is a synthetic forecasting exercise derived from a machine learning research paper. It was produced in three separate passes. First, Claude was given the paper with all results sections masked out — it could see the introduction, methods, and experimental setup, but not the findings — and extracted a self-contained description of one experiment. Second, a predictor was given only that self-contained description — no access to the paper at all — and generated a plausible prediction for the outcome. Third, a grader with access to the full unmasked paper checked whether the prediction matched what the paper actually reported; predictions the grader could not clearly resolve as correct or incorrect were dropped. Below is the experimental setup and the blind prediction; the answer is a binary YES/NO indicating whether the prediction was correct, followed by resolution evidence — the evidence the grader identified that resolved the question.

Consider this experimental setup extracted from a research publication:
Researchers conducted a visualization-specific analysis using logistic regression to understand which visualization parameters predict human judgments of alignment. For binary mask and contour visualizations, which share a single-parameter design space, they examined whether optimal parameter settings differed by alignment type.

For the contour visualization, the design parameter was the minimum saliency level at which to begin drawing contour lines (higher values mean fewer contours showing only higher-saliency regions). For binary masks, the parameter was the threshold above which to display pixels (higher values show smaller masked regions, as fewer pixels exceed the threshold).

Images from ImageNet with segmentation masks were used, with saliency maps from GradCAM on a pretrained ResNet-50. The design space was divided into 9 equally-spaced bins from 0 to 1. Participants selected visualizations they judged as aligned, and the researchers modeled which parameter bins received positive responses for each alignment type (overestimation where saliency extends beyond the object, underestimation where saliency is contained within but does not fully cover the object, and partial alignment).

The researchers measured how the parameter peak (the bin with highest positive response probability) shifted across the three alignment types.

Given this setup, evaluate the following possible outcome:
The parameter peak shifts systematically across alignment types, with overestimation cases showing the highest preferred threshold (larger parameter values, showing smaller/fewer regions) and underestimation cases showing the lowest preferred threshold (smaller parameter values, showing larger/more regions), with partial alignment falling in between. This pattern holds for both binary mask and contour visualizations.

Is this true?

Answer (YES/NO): YES